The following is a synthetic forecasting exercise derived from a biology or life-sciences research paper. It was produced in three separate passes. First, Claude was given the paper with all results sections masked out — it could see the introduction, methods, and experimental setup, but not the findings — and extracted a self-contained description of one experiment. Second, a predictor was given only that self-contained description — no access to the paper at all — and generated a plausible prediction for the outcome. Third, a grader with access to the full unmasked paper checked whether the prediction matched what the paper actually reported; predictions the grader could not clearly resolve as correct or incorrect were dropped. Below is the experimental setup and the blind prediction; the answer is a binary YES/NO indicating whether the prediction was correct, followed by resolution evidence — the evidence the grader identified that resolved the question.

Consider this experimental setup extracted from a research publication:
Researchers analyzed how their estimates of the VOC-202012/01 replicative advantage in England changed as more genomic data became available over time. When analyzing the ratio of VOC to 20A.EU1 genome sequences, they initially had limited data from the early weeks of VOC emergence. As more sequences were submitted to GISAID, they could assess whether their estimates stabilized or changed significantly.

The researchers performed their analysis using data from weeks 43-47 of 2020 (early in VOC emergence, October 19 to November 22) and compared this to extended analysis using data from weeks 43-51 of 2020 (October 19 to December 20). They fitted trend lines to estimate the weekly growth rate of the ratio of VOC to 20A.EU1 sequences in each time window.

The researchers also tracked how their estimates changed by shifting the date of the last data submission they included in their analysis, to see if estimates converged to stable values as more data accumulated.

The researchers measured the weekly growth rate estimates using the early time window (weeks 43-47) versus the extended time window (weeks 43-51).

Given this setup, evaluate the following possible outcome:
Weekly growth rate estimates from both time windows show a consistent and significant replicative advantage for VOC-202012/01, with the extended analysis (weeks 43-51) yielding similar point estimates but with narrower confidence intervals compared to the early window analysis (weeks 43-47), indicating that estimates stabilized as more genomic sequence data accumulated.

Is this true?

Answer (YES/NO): NO